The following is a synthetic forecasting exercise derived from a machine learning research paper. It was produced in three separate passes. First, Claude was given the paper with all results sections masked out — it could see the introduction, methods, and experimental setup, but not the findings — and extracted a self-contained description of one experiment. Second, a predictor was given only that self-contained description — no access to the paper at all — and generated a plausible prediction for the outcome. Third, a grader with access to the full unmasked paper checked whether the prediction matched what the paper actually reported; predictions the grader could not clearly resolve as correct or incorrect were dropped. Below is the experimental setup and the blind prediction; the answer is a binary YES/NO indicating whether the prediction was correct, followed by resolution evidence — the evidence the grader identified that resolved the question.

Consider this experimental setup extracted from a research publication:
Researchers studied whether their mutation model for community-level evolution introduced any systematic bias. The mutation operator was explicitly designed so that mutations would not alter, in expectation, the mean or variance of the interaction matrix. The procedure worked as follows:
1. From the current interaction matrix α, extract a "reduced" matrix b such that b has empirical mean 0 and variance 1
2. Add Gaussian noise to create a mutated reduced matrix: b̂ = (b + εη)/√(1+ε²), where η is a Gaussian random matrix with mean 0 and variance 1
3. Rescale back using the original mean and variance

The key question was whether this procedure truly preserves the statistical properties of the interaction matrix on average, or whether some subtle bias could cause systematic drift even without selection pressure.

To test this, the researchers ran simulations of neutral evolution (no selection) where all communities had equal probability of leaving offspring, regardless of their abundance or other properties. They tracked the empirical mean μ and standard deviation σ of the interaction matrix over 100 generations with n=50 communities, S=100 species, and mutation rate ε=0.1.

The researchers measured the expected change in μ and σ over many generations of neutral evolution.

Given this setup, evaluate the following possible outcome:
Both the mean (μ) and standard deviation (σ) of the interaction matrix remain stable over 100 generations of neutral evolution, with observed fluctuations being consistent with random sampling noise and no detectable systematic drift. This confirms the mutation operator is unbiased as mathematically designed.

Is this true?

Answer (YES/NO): YES